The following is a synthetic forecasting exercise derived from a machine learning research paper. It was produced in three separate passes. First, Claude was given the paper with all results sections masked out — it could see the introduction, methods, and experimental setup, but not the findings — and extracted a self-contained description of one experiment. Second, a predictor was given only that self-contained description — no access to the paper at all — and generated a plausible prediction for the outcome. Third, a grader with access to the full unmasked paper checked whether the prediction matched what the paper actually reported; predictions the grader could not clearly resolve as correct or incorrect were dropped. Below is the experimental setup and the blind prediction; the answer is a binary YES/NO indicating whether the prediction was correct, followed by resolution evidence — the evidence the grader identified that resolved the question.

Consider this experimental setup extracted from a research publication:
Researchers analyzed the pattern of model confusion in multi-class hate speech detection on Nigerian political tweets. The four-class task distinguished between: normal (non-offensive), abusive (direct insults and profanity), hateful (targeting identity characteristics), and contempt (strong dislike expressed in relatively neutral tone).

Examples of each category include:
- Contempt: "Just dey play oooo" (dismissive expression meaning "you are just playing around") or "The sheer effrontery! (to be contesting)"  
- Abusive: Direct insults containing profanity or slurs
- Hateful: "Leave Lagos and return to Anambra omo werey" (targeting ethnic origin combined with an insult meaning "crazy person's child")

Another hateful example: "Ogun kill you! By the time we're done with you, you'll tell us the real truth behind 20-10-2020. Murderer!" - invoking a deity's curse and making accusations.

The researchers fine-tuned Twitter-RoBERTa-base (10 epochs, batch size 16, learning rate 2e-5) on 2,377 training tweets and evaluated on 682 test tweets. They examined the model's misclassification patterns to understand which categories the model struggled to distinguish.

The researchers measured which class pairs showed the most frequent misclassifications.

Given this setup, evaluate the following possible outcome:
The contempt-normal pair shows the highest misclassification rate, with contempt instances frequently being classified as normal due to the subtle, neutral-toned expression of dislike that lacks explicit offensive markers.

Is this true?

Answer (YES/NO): NO